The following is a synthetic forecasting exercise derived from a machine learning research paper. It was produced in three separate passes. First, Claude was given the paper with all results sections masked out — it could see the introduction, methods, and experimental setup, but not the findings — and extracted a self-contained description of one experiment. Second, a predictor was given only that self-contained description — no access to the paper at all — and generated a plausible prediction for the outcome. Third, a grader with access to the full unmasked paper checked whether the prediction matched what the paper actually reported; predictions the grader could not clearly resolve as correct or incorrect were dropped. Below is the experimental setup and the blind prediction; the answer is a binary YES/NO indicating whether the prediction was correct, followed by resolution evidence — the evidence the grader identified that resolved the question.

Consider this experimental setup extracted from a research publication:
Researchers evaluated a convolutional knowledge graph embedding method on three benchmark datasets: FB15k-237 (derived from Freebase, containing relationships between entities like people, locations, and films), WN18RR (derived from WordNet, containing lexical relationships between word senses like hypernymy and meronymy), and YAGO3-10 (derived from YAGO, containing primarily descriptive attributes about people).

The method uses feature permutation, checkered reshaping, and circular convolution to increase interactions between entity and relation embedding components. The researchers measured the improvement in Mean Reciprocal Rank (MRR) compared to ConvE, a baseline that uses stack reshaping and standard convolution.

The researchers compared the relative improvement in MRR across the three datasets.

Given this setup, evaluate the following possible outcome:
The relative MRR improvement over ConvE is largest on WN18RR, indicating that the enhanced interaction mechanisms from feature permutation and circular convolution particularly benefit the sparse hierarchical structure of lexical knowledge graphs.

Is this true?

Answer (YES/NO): NO